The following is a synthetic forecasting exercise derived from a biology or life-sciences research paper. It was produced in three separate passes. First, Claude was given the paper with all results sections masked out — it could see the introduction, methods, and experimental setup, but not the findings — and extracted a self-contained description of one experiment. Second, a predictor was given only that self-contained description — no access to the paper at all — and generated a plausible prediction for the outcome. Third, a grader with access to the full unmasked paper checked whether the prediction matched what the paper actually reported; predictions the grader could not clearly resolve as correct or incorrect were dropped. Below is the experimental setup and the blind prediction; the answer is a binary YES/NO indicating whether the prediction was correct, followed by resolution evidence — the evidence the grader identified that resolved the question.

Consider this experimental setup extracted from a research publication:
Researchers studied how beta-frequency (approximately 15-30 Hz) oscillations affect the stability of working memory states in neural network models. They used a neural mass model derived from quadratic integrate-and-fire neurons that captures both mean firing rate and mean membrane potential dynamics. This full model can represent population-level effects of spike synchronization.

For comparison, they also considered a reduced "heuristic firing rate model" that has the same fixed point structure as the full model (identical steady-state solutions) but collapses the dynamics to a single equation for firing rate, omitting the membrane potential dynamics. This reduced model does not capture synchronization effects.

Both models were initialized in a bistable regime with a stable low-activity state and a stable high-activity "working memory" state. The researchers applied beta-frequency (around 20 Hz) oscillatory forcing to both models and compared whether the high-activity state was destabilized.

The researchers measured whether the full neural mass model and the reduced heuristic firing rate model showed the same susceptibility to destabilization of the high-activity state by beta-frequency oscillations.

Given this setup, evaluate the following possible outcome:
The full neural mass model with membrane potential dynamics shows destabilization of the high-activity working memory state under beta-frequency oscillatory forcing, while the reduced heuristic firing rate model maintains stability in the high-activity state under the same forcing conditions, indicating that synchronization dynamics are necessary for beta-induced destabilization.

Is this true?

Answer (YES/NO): YES